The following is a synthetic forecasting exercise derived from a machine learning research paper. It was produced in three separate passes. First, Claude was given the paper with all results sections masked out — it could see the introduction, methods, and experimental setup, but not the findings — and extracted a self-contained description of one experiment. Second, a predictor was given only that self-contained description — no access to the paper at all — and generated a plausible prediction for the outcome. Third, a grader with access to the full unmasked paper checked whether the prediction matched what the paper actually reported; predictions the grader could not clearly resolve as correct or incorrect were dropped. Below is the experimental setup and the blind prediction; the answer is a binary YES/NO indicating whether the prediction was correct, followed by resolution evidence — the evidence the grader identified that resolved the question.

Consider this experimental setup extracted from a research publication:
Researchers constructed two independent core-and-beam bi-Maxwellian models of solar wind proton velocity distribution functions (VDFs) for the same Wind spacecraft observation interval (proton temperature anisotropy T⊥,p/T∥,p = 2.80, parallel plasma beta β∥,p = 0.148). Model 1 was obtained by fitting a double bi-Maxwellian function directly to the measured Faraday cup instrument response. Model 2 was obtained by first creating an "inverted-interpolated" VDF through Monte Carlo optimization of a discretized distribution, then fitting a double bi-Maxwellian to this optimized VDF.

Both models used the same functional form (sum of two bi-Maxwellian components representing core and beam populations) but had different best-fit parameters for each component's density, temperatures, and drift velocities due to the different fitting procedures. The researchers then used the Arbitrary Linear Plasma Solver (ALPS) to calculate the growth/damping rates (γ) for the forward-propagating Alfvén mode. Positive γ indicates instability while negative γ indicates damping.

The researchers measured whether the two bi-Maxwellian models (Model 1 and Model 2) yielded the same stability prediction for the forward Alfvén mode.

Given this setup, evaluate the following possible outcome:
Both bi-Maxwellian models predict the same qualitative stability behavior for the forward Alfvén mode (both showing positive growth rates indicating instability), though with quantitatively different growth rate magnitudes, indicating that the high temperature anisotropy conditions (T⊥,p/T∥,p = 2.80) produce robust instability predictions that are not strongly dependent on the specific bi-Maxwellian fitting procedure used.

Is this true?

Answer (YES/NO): NO